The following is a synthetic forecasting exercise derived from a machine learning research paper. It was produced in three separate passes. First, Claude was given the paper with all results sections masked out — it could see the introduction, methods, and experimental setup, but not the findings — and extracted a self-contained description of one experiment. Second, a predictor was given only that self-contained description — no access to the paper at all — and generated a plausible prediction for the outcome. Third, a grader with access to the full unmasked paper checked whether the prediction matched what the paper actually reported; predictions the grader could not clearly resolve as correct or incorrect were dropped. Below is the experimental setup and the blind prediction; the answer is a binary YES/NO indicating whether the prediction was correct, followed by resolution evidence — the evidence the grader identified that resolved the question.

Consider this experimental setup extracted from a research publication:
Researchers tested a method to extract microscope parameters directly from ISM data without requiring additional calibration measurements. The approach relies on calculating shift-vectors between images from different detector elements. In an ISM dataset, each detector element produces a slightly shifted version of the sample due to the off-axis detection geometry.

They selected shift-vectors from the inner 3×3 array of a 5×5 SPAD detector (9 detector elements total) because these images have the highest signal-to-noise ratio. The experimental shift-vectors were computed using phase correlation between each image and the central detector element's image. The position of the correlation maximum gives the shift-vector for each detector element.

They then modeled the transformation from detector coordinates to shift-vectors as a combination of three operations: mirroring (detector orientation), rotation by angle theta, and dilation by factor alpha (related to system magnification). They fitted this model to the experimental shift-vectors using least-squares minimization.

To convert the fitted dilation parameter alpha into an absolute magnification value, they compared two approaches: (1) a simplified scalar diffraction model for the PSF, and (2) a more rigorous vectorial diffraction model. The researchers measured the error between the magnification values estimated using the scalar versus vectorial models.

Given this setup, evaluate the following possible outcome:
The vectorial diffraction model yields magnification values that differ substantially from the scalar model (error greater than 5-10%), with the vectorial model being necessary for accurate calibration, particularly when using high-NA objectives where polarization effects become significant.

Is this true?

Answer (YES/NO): NO